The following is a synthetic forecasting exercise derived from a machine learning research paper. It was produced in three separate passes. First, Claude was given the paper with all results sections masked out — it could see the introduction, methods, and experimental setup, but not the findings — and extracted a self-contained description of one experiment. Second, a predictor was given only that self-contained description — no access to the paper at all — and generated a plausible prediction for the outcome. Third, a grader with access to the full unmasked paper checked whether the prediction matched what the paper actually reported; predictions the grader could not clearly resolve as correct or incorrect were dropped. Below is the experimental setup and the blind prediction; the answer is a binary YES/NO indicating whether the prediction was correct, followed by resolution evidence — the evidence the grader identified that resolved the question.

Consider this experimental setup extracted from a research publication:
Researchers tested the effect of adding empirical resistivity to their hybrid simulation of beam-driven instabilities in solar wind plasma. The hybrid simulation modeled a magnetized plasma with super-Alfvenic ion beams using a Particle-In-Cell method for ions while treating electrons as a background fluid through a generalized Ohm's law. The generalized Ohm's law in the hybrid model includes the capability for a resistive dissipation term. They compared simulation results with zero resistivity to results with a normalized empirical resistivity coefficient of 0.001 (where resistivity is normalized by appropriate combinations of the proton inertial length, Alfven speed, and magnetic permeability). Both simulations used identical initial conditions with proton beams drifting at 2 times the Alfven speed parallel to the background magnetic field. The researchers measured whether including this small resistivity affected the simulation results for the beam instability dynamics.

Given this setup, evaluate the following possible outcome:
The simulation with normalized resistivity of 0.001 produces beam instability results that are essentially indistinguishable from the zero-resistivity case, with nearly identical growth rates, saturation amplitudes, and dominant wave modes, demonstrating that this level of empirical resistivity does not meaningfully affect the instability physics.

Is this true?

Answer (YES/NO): YES